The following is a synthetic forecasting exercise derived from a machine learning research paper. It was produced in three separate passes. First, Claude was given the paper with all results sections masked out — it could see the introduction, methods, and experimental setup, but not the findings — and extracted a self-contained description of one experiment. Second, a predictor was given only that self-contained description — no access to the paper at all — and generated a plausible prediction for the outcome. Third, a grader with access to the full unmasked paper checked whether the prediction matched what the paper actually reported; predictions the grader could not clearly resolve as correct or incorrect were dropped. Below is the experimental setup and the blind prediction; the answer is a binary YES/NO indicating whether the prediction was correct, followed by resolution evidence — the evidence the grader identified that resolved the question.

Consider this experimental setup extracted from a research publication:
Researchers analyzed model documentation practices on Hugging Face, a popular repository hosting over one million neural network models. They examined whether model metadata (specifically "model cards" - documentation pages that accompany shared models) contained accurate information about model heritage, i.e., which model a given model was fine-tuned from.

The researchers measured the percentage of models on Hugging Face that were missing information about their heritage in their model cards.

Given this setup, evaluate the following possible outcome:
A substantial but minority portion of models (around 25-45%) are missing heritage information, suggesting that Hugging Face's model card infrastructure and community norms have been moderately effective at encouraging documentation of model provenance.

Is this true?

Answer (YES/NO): NO